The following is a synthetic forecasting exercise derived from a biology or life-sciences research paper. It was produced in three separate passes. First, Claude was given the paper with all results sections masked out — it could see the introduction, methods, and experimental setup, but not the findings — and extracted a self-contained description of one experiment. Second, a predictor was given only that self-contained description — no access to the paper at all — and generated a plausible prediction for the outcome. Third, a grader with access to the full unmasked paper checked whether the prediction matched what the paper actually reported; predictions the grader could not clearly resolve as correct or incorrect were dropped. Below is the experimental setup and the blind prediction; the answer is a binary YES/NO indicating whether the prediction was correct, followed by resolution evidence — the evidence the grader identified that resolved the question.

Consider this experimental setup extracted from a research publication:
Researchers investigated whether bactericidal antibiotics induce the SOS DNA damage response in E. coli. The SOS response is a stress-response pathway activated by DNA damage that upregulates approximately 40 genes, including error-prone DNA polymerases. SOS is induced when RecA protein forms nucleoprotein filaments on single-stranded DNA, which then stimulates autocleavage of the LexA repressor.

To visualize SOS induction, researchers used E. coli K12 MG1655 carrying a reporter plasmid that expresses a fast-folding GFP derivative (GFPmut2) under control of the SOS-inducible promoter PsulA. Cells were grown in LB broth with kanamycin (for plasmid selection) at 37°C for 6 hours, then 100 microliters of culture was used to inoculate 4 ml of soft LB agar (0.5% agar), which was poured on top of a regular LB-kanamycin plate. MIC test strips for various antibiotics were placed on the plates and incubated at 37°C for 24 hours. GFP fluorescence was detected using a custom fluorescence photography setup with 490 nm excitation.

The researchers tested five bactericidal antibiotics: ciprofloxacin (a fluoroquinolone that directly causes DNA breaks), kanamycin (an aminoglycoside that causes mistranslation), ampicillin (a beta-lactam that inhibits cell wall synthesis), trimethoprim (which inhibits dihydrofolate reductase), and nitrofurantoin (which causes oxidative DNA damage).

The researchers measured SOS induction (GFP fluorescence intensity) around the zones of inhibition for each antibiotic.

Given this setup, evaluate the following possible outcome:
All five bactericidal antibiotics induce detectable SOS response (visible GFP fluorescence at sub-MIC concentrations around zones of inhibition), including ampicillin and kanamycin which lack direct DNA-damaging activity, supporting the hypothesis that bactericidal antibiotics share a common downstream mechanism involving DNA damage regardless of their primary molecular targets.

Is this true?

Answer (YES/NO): NO